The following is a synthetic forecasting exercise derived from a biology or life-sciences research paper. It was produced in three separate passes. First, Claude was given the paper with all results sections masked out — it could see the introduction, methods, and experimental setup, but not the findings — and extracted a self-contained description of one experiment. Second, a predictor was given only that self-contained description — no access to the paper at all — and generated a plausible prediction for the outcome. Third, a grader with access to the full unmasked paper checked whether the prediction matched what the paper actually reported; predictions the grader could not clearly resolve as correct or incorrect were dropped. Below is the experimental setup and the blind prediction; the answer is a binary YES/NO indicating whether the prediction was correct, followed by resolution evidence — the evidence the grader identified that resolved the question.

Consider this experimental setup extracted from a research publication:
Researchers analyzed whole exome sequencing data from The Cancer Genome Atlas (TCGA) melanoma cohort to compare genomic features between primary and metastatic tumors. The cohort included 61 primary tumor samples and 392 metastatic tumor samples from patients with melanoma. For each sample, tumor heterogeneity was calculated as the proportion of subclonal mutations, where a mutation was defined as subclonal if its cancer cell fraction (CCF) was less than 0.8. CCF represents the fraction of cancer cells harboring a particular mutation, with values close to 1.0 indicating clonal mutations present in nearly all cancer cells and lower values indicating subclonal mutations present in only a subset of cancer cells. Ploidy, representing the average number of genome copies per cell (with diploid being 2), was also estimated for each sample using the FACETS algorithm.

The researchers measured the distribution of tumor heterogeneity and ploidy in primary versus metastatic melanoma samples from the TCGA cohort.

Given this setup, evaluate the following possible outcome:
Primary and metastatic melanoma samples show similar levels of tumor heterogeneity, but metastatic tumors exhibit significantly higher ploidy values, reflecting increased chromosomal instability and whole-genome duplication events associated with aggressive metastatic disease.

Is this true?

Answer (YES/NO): NO